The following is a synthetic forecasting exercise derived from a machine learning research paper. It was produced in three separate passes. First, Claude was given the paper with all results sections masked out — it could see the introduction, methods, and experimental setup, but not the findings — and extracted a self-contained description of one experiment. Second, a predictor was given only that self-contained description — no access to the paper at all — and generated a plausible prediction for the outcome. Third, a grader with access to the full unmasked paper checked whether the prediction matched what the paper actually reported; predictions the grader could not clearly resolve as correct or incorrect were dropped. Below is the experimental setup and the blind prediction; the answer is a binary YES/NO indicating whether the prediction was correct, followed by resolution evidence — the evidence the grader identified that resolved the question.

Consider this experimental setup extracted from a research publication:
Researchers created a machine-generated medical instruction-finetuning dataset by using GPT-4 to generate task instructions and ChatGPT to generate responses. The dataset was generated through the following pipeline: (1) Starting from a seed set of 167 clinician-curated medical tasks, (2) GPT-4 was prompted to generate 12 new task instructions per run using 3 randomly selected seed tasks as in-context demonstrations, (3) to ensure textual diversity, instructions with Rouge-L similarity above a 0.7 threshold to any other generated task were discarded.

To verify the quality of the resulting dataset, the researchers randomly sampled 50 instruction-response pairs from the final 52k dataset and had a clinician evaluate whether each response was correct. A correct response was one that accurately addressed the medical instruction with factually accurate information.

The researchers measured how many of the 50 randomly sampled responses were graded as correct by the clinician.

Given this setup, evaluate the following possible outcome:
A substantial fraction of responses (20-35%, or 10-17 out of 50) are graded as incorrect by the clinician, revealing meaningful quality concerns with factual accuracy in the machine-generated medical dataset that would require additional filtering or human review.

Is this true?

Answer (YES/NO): NO